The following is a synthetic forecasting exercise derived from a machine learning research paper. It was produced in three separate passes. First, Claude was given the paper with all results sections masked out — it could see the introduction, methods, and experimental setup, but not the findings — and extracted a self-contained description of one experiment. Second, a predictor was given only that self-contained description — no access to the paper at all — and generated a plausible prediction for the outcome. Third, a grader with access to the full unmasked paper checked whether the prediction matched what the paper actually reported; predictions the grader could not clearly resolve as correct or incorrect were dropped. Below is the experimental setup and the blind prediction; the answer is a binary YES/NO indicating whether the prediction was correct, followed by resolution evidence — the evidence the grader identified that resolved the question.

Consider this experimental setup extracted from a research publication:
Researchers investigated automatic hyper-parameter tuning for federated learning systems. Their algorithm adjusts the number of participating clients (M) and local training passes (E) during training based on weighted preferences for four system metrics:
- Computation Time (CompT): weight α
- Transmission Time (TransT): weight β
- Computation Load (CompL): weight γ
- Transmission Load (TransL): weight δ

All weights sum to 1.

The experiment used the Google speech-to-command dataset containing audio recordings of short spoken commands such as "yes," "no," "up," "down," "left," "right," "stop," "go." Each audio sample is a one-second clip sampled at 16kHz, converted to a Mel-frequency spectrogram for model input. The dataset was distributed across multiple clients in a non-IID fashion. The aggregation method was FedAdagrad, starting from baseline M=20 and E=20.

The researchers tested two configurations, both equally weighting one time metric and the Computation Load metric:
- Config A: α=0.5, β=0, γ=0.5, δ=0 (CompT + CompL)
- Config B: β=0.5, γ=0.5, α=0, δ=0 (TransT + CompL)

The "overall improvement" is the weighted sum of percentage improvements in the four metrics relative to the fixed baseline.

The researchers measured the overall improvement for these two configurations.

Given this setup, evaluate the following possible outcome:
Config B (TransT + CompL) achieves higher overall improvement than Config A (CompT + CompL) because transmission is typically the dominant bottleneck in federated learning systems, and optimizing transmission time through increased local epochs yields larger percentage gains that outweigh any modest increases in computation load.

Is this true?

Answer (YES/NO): NO